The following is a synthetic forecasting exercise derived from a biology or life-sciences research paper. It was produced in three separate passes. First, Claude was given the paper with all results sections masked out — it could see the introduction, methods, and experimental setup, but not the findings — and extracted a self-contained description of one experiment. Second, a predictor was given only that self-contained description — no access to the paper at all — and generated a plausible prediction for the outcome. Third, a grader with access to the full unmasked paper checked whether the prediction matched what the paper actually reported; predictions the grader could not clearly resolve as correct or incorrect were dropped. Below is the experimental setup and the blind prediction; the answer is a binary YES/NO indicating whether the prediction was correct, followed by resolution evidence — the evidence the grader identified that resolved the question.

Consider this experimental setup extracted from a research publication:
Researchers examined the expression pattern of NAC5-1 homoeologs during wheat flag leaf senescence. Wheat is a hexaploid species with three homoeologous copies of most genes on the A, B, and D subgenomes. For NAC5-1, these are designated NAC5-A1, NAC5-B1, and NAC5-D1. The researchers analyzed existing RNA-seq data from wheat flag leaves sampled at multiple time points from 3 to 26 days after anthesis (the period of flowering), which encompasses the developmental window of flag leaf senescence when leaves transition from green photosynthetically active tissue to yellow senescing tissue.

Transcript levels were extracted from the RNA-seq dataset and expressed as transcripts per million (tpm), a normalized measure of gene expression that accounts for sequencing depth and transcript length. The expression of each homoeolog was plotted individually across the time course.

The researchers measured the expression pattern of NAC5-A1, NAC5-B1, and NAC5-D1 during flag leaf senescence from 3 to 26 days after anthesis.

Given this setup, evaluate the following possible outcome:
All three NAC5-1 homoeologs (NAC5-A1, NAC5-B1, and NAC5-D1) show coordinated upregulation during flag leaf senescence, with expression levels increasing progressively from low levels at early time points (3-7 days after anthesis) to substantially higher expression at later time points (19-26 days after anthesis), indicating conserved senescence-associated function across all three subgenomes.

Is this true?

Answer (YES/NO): YES